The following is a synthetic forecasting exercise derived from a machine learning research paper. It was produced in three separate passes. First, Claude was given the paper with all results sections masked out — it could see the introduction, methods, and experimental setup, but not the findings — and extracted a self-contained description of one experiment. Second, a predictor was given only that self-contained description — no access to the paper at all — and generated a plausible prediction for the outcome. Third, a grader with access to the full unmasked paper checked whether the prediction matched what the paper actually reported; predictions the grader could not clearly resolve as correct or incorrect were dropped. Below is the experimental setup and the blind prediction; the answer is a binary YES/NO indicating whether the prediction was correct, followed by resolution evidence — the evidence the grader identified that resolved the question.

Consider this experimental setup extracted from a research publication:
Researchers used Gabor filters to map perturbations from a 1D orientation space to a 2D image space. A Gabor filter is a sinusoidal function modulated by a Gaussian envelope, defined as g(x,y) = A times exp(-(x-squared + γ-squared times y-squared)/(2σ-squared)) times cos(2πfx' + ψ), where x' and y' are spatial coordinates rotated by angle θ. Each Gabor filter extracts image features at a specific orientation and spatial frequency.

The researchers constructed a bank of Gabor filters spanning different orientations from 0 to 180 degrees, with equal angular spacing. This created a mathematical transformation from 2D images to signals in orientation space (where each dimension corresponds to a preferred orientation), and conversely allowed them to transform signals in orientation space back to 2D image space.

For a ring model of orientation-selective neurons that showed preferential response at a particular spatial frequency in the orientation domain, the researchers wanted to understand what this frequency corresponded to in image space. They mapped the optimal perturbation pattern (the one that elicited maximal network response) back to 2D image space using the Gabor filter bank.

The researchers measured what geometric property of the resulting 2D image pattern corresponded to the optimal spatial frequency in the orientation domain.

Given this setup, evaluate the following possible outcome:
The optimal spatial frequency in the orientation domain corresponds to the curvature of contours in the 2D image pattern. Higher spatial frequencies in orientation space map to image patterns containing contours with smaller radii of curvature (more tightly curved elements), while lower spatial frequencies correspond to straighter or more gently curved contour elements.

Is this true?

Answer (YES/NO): NO